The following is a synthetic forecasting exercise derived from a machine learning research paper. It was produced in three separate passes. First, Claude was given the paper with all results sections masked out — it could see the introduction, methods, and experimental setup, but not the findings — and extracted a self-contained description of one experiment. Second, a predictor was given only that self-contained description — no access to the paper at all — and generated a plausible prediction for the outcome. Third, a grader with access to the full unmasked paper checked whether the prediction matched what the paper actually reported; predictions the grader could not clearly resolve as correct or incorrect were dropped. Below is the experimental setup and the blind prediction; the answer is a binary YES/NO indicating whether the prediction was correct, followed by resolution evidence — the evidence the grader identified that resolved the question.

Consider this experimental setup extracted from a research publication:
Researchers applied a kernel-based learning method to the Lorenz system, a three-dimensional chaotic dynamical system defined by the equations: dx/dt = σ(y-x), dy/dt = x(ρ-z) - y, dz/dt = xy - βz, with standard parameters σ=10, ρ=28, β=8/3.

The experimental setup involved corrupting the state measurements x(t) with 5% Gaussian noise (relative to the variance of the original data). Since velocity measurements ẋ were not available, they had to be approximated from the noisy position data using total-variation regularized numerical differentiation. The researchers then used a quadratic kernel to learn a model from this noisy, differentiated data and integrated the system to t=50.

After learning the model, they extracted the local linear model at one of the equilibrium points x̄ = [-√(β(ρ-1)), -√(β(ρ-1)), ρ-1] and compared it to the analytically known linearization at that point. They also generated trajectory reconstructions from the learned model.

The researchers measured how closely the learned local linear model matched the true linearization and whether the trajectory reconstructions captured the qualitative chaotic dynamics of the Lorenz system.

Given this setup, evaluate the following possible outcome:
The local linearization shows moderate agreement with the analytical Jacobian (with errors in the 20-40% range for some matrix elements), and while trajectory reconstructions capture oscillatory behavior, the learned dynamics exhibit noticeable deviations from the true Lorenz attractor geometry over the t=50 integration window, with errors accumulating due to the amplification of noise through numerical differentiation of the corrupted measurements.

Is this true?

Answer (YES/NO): NO